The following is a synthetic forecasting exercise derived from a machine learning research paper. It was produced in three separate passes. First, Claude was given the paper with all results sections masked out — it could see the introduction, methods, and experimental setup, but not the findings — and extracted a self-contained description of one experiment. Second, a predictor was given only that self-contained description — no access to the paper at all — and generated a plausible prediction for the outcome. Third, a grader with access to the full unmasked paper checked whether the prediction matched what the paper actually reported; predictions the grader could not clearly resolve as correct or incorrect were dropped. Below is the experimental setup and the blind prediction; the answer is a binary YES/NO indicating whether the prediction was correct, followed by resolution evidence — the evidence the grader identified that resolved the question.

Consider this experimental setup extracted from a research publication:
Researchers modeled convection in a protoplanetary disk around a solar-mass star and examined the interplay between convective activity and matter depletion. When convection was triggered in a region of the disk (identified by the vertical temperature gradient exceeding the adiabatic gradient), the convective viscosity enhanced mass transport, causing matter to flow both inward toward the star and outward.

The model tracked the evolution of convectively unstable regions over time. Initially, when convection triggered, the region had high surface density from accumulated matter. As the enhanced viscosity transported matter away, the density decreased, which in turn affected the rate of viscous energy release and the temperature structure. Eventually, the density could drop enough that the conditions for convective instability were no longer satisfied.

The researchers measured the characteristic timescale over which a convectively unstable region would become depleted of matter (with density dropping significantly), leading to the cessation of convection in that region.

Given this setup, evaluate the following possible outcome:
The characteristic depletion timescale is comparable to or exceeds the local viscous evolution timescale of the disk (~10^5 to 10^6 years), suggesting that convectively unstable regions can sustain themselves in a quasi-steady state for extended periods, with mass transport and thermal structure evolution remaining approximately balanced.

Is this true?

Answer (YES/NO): NO